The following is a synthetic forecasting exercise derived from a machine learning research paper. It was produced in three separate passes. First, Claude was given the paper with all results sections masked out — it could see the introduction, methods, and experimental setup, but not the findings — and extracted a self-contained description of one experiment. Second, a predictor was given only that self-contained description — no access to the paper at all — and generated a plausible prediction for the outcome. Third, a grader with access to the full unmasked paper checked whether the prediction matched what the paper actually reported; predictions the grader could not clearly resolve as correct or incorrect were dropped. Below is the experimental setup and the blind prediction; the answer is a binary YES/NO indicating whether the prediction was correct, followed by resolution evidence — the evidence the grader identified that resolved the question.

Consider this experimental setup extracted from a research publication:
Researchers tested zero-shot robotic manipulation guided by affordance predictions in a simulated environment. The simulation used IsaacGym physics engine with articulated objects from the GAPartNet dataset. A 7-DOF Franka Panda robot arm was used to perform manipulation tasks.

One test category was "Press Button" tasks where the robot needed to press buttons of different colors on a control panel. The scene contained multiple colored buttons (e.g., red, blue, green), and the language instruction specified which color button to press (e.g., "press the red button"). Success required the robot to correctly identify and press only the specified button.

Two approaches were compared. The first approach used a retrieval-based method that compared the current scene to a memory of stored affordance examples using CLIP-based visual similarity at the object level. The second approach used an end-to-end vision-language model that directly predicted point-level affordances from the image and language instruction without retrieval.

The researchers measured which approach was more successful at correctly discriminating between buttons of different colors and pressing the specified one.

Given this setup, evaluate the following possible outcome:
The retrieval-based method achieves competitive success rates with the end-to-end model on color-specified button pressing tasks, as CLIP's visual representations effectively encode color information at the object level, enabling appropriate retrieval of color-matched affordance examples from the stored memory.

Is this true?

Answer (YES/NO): NO